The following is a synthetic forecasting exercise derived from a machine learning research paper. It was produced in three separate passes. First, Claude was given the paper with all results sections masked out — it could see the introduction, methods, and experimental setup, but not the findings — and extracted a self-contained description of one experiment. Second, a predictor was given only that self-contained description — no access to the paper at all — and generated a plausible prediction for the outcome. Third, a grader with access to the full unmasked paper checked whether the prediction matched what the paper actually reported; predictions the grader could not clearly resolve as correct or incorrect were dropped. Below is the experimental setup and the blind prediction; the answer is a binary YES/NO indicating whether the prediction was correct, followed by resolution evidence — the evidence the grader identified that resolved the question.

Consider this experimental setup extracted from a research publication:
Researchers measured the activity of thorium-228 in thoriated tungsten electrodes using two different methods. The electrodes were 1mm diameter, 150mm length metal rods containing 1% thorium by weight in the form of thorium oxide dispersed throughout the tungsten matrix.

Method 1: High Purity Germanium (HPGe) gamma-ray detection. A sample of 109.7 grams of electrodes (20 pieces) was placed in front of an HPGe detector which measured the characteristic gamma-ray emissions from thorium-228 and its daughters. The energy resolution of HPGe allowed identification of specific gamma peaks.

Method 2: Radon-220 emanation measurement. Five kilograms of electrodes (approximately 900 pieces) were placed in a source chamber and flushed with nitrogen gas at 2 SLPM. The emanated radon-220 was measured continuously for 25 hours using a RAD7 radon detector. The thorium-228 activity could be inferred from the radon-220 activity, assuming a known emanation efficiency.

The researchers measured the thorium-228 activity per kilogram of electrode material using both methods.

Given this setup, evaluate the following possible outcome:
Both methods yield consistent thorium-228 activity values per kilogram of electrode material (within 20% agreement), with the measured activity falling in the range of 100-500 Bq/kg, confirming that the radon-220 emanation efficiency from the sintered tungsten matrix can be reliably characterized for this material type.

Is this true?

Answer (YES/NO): NO